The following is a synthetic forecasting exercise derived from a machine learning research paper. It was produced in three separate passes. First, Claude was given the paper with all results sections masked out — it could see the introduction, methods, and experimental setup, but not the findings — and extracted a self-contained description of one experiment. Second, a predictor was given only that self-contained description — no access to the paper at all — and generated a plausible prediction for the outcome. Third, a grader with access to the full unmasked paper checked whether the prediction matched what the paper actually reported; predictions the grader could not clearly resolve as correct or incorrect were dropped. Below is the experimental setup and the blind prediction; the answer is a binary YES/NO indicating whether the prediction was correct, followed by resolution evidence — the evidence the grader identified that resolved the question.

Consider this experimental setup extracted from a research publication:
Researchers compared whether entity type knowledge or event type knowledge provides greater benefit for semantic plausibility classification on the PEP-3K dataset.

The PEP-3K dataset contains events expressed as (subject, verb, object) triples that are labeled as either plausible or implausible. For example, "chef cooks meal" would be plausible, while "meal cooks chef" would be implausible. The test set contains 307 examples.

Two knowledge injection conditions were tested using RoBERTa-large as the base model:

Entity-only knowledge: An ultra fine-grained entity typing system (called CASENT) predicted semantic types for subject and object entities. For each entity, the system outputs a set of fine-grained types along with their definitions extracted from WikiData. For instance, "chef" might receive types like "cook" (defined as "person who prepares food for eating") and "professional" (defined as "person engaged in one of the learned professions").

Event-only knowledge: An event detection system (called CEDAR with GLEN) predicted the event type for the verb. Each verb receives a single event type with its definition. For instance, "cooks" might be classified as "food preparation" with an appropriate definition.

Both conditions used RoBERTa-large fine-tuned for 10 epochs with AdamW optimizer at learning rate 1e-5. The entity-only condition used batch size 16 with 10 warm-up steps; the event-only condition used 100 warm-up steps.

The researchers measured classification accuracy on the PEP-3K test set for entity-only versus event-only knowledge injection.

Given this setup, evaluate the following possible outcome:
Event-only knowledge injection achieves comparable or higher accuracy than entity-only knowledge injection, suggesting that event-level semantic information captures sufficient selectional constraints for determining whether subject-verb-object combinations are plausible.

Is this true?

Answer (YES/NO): YES